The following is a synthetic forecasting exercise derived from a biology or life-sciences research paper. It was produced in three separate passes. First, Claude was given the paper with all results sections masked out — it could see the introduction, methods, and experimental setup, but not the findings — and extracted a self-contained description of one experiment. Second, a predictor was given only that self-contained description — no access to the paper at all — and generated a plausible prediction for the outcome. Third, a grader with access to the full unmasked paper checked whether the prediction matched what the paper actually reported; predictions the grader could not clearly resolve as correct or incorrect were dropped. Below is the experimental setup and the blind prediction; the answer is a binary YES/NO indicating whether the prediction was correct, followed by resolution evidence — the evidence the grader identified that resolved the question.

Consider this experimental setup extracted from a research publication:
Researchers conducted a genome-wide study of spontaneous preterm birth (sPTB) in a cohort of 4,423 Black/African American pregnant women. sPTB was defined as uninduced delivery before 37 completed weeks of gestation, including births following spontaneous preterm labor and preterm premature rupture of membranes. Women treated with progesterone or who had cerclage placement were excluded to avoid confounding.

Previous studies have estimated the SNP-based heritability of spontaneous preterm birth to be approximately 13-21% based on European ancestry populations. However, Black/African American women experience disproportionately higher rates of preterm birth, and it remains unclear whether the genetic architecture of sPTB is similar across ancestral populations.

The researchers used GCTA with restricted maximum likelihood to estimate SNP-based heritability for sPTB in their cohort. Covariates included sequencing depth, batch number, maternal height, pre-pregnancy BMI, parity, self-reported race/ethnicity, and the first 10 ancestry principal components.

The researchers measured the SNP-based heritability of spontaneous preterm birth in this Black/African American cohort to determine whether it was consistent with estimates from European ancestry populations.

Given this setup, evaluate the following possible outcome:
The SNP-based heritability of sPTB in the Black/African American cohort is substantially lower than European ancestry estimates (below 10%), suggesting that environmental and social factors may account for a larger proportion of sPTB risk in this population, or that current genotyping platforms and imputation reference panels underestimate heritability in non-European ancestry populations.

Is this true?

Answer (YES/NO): NO